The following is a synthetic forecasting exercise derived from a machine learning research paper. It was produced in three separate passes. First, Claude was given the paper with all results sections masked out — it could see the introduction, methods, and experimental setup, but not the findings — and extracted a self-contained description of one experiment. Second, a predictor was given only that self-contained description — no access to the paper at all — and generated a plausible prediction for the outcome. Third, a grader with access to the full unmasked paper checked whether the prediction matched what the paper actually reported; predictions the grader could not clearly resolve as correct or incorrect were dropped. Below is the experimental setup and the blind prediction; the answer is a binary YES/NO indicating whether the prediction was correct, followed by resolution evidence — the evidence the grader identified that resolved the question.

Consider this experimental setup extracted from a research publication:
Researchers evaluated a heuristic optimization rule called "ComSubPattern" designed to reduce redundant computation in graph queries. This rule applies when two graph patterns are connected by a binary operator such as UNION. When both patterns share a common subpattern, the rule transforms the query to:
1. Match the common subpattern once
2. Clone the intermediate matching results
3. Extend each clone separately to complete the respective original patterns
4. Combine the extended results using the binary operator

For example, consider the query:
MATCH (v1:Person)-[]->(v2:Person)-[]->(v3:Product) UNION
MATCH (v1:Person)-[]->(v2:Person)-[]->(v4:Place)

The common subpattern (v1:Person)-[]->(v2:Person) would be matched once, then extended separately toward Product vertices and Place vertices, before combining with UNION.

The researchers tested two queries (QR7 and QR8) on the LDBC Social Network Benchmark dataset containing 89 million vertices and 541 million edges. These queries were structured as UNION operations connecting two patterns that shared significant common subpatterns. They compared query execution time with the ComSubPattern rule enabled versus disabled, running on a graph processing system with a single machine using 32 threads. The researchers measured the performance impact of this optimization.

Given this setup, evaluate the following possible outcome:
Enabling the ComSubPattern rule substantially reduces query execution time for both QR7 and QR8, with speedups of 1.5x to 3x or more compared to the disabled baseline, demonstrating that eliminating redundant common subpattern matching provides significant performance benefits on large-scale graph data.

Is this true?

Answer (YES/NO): YES